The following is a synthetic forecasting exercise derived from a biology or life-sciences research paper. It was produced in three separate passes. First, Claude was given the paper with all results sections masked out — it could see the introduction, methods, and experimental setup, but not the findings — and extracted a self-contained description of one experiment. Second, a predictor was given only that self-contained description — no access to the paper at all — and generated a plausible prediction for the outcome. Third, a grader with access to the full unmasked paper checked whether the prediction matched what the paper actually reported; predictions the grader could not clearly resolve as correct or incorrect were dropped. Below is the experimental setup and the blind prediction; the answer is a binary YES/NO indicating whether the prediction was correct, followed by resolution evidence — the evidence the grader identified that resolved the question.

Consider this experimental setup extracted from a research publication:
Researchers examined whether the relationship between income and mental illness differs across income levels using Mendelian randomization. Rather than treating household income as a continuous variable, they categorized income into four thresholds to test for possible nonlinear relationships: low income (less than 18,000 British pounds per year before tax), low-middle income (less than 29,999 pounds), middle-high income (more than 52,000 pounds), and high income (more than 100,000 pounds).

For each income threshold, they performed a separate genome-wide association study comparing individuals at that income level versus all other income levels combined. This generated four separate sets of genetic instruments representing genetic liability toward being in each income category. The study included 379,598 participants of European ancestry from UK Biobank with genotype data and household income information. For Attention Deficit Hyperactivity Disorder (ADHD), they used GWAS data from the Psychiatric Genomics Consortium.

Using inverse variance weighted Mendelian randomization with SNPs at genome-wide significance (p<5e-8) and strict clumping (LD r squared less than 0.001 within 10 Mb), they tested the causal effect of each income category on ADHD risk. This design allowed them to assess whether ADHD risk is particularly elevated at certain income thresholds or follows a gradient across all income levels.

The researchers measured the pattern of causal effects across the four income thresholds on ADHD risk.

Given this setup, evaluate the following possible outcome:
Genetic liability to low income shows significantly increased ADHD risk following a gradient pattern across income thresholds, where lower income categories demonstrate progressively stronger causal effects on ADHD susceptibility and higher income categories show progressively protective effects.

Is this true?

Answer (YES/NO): YES